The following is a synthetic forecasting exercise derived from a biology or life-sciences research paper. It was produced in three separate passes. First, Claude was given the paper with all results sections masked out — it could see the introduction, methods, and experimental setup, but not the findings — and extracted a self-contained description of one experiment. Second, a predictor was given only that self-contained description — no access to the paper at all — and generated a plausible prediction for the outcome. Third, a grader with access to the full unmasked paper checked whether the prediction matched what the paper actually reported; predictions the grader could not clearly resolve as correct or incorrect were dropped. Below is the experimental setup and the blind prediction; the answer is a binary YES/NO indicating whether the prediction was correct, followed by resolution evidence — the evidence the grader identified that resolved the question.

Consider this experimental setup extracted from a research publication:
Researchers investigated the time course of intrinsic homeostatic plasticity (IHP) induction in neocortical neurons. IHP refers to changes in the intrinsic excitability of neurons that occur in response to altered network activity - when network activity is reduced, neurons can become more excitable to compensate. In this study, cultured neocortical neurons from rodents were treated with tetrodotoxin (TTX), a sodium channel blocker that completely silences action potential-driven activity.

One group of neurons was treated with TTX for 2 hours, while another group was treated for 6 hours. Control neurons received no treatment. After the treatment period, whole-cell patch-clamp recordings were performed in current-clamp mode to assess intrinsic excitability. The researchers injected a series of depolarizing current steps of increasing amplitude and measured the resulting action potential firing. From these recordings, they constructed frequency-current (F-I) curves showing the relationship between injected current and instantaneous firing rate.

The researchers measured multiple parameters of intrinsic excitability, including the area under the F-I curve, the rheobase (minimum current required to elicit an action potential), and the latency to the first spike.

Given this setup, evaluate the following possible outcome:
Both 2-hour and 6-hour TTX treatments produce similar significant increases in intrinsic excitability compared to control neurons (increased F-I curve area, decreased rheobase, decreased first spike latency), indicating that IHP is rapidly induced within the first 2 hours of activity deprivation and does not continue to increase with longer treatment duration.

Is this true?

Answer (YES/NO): NO